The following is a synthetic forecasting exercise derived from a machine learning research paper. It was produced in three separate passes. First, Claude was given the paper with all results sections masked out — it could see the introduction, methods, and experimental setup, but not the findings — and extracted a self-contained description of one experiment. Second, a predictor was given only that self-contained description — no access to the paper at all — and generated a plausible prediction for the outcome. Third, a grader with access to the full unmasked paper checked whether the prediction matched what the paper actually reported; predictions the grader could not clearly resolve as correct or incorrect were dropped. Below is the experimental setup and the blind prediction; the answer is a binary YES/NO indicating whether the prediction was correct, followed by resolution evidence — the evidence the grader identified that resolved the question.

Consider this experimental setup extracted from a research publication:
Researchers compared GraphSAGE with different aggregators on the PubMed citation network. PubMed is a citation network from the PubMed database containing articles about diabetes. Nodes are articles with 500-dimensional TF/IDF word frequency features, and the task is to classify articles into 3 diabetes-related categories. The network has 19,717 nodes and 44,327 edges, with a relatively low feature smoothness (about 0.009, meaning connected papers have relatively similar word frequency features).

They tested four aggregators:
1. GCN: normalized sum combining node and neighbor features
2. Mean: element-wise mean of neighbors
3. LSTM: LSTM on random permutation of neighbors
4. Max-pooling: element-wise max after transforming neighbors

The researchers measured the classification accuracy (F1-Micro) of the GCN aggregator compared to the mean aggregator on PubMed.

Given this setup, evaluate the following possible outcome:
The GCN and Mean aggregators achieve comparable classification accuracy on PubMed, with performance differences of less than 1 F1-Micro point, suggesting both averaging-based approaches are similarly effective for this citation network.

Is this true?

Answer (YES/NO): NO